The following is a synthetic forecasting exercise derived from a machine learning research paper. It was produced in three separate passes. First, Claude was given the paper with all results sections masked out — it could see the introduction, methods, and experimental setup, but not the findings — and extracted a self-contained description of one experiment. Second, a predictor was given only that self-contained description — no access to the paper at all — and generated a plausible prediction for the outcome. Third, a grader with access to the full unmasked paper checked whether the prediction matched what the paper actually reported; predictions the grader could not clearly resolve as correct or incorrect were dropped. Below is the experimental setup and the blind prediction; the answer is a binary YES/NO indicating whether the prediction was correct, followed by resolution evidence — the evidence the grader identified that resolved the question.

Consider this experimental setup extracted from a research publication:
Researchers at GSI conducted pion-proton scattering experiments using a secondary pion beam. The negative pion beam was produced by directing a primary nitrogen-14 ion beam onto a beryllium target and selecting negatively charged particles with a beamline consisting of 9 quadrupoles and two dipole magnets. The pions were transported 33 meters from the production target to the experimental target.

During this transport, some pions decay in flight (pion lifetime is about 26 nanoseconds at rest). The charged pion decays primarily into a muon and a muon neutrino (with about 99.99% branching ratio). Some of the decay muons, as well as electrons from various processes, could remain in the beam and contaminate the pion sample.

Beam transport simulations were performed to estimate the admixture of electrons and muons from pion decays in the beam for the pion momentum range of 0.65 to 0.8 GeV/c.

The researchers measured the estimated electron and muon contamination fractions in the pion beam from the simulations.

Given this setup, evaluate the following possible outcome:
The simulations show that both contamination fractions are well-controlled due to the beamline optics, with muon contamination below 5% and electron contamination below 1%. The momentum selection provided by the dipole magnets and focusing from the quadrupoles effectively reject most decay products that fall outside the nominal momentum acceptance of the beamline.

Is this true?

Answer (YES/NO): NO